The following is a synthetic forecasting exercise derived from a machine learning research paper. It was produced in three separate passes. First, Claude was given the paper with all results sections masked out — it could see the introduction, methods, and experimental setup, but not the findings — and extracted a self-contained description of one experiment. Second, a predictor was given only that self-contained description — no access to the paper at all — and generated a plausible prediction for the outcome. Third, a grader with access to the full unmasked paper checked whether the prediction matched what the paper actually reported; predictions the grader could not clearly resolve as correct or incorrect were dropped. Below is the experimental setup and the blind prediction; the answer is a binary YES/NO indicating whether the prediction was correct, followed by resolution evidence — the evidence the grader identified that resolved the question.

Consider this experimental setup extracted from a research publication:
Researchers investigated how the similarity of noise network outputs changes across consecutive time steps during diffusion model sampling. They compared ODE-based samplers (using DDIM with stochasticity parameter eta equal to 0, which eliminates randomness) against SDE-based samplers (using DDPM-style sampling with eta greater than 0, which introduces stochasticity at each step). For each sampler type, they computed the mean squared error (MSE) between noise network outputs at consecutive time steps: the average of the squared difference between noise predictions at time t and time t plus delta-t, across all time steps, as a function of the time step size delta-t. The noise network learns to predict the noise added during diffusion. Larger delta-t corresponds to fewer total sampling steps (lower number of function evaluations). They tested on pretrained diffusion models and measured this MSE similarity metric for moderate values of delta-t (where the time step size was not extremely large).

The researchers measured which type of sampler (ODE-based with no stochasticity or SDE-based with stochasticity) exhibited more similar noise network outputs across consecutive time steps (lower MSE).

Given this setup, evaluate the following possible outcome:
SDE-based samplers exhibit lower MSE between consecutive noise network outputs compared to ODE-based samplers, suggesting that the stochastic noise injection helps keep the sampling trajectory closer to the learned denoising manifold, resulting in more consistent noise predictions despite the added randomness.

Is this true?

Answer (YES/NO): NO